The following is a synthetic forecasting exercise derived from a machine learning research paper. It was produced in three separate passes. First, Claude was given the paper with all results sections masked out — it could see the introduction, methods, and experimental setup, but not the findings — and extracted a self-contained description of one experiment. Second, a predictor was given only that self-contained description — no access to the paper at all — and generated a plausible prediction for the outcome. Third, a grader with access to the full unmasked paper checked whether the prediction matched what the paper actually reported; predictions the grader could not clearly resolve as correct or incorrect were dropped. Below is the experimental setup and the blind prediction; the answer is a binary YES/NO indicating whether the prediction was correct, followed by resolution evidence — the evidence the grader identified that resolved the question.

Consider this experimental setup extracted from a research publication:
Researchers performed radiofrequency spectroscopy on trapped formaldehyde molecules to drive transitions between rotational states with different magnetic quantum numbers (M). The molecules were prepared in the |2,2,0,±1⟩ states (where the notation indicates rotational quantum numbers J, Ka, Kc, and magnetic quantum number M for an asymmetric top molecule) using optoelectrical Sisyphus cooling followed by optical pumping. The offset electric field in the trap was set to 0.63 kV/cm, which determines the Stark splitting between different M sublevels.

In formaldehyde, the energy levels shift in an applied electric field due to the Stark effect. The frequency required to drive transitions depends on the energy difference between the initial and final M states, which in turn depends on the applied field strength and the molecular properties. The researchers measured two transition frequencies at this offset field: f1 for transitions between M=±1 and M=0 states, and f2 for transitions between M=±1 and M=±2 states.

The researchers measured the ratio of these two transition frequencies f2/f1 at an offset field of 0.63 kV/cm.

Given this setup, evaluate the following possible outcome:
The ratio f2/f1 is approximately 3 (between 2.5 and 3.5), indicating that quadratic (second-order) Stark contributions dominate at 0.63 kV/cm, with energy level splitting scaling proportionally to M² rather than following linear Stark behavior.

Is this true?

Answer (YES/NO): NO